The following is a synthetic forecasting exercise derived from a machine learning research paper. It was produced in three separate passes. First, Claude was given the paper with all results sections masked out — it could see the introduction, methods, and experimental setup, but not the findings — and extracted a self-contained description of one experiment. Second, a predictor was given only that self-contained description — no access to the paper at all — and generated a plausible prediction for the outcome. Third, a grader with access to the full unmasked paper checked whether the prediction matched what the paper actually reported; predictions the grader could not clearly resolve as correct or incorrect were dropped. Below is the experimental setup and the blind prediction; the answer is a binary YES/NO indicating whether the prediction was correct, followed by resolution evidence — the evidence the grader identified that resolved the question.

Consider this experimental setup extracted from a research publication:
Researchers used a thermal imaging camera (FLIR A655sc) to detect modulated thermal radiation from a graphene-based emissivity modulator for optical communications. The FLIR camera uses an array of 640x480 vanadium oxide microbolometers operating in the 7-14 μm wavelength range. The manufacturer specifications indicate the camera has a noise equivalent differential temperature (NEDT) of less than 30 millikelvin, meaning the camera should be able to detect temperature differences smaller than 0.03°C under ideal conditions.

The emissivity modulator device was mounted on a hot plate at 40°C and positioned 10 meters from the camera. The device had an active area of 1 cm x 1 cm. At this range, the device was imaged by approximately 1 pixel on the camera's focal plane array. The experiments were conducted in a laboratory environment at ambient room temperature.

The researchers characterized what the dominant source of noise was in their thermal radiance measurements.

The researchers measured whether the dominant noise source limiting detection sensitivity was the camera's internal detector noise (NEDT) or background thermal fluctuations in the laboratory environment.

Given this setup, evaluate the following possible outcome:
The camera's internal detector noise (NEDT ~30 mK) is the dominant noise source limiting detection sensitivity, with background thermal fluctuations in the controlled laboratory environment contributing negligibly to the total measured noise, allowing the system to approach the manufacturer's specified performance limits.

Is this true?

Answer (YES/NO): NO